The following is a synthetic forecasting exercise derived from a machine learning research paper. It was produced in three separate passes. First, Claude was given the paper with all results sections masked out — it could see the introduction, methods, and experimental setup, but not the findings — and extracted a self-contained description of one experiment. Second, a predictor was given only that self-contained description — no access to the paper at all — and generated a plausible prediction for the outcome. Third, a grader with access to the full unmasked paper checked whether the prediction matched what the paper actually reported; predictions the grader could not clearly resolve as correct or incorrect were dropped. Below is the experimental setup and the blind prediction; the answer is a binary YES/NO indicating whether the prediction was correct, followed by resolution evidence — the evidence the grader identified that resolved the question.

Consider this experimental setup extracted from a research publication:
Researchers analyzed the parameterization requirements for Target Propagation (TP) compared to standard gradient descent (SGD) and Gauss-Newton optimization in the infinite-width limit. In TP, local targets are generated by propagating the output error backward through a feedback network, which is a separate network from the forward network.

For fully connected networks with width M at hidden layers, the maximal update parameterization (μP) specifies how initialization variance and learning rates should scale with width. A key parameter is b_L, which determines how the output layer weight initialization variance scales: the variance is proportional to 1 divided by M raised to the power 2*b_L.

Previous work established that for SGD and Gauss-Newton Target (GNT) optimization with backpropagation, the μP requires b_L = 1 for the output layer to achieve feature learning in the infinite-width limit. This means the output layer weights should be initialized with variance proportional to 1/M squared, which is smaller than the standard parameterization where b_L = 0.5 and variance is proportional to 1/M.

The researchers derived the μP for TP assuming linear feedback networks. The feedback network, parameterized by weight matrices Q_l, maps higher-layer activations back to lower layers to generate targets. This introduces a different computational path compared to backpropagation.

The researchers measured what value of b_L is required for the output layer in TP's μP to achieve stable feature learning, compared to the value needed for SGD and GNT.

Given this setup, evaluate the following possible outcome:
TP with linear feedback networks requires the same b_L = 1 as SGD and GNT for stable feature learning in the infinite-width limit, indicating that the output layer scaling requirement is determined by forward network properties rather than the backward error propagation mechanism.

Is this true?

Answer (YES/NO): NO